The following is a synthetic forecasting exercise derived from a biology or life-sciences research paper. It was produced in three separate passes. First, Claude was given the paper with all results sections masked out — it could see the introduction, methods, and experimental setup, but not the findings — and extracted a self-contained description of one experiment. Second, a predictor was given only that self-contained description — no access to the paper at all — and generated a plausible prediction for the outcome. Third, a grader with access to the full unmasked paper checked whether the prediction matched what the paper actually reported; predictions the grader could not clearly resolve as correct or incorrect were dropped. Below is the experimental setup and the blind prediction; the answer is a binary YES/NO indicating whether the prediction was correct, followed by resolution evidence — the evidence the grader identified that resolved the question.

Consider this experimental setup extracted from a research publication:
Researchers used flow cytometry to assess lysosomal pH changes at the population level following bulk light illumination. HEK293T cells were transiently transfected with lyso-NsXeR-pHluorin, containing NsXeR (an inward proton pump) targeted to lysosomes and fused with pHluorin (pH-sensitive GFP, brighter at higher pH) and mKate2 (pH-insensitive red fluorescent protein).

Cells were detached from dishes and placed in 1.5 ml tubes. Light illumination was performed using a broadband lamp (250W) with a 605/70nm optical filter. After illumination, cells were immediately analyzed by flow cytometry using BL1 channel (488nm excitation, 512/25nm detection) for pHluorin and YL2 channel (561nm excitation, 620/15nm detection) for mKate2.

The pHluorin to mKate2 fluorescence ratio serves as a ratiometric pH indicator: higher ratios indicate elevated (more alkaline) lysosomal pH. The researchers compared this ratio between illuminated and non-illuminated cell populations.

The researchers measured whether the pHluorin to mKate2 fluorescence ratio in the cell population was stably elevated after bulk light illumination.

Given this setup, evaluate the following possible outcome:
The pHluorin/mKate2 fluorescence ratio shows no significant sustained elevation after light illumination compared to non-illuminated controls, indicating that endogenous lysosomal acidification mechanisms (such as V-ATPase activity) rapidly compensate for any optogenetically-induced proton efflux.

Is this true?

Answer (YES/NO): NO